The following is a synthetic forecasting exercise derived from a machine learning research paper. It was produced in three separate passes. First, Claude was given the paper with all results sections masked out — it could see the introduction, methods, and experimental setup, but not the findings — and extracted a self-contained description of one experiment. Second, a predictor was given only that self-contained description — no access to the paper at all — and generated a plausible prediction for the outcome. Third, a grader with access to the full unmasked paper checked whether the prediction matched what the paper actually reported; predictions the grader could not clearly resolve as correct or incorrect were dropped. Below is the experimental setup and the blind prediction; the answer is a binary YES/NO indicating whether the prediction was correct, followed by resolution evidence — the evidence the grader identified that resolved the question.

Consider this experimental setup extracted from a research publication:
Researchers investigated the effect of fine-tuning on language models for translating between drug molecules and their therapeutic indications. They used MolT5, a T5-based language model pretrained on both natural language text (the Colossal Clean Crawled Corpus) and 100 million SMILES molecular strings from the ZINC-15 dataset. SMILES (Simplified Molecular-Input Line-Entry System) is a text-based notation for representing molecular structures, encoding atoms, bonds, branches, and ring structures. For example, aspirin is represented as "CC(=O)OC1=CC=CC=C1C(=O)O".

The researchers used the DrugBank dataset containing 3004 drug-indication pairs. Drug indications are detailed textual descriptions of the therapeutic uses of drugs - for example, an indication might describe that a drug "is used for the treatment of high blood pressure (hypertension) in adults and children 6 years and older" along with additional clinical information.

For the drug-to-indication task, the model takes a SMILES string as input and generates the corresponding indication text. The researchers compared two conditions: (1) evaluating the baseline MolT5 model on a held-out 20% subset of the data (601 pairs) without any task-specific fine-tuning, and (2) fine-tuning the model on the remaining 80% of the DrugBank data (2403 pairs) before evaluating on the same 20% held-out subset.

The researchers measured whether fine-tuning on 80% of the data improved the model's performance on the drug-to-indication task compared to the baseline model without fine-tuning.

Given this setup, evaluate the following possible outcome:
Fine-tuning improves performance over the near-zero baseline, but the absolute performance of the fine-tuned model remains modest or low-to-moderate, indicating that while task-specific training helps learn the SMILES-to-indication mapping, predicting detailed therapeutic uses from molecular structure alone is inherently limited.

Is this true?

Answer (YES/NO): NO